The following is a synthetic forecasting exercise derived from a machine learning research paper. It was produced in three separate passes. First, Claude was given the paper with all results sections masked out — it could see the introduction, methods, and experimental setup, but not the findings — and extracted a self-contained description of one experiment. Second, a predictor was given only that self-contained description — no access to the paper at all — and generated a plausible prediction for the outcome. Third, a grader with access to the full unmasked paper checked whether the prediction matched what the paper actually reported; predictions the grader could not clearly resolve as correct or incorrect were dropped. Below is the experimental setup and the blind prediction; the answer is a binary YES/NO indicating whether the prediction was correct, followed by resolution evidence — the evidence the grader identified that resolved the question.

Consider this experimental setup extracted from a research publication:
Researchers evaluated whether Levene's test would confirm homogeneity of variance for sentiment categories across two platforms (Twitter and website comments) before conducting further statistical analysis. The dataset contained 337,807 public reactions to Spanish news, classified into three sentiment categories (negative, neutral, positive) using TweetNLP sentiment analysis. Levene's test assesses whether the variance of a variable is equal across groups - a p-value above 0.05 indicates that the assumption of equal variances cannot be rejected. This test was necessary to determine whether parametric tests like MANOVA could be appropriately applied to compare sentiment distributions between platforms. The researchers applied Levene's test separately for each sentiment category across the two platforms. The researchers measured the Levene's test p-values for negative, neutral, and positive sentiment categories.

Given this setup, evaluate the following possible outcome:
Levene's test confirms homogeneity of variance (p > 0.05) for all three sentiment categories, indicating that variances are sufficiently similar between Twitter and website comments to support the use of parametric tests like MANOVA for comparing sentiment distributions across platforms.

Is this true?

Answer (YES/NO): YES